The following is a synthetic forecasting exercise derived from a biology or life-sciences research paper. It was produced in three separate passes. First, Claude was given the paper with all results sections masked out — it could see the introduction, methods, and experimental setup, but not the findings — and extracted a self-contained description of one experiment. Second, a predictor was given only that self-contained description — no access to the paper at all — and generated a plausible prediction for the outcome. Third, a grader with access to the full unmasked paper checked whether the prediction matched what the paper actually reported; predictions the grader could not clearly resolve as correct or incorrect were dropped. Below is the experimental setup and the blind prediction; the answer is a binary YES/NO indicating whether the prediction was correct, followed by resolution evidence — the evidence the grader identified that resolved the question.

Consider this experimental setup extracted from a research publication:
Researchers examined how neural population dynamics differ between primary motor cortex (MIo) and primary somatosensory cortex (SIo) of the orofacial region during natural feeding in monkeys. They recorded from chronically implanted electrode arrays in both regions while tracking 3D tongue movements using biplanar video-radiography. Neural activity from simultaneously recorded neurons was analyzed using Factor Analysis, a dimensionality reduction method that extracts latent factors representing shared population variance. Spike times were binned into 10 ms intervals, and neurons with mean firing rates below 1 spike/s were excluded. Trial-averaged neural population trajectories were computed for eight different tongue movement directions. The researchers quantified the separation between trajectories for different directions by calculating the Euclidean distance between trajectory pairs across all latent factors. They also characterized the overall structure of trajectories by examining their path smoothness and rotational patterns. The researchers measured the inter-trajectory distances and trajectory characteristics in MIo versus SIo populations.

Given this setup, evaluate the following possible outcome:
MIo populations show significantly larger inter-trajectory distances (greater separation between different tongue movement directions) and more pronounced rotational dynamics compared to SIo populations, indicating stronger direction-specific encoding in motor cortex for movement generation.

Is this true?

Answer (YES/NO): YES